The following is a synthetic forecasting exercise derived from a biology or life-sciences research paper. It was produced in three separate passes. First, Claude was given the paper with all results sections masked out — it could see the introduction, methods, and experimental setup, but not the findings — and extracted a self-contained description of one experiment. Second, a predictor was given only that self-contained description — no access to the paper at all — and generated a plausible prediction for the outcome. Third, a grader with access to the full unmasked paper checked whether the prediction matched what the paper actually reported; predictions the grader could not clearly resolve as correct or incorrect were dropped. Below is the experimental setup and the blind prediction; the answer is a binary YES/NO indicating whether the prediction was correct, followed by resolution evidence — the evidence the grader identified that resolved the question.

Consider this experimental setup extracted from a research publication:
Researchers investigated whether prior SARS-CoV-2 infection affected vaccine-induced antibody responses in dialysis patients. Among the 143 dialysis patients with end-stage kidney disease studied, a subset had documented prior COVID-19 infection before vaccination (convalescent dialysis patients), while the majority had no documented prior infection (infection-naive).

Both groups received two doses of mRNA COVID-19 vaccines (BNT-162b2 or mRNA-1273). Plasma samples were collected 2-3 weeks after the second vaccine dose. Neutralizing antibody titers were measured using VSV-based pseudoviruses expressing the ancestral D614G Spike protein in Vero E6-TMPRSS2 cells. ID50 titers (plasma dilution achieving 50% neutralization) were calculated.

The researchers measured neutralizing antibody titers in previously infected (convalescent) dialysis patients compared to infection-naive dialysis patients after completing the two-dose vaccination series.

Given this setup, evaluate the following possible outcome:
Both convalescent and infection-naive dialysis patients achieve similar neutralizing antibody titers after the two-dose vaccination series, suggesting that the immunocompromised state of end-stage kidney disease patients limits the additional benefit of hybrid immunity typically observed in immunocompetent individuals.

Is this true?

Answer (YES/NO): NO